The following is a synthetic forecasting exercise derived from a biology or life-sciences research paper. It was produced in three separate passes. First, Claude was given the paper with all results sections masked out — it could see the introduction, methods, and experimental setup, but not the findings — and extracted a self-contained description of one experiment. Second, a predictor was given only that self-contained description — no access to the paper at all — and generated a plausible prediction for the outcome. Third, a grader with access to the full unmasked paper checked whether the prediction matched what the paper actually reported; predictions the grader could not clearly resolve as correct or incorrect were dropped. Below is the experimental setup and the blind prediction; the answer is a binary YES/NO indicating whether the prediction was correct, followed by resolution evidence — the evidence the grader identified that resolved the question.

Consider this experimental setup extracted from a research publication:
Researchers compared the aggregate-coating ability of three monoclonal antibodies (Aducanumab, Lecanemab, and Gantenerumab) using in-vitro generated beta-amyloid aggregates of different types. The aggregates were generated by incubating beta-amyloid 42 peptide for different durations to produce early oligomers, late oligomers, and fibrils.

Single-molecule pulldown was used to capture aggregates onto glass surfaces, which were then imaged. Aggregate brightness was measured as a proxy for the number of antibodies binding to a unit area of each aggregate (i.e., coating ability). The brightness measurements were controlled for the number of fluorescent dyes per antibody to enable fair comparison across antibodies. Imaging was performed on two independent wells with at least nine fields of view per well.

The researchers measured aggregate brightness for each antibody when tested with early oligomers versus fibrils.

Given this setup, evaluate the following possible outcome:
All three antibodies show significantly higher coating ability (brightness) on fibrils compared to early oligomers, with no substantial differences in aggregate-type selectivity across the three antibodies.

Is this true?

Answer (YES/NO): NO